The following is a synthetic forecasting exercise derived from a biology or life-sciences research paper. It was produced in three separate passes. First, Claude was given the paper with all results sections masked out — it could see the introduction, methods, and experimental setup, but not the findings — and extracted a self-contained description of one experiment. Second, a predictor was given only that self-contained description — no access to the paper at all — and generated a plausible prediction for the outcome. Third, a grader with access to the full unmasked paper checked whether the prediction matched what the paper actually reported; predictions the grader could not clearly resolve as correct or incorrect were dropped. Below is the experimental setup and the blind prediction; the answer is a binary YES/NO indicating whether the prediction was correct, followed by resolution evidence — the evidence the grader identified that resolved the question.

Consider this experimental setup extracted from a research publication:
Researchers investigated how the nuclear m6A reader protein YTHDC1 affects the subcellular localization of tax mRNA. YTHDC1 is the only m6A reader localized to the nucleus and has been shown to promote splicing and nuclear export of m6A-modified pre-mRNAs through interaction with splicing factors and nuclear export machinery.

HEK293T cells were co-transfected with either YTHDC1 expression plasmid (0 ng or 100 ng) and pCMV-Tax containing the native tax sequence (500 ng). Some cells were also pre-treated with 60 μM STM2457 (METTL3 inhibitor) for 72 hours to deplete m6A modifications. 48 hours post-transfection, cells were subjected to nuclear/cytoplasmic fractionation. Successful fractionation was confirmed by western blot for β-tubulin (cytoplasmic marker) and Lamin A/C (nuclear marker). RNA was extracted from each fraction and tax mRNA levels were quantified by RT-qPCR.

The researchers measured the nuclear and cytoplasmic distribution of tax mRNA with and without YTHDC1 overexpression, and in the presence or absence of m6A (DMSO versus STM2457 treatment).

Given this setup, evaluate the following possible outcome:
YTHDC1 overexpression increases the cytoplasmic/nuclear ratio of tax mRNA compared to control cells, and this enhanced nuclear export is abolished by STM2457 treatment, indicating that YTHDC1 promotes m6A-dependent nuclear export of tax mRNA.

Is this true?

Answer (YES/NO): YES